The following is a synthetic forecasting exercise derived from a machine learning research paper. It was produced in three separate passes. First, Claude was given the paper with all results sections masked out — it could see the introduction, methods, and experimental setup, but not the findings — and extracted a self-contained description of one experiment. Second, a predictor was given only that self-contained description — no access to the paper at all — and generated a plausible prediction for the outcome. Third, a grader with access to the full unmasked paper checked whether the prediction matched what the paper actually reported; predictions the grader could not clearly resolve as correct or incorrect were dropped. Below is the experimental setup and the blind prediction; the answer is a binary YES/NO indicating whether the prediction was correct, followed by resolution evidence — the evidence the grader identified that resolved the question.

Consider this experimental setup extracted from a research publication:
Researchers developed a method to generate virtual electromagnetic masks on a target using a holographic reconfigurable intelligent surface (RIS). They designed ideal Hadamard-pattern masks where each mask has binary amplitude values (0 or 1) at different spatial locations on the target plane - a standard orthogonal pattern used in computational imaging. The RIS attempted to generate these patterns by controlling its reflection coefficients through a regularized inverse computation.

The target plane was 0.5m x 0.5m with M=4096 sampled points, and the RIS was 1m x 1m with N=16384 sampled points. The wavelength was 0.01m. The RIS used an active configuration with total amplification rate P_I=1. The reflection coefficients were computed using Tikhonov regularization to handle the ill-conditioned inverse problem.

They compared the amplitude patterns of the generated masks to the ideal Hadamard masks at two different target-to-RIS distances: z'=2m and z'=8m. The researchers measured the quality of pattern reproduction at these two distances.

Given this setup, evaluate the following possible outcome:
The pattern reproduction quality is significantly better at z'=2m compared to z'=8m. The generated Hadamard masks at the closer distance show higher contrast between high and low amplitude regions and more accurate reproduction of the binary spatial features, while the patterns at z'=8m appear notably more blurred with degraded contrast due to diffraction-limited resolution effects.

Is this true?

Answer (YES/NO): YES